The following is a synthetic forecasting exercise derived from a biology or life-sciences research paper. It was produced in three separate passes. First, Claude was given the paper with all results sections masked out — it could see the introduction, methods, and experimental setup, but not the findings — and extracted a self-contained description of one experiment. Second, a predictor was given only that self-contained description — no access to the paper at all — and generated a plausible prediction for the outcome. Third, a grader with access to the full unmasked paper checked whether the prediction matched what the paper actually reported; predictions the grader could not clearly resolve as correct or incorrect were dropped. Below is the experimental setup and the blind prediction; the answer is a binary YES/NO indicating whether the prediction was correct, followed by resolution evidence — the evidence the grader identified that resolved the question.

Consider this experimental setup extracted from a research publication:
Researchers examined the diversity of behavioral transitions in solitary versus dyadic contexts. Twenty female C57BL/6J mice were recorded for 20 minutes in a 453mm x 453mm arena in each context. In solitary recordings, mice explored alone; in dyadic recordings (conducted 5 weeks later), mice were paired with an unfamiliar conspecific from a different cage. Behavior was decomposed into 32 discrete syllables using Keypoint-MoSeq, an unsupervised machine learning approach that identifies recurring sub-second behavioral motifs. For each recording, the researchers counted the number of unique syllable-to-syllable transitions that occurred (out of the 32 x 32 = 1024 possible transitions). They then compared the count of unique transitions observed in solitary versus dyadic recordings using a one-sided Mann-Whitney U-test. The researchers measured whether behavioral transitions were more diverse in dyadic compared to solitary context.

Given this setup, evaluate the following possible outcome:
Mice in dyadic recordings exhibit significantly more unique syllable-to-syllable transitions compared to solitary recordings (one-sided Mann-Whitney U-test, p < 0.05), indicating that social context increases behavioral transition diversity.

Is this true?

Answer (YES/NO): YES